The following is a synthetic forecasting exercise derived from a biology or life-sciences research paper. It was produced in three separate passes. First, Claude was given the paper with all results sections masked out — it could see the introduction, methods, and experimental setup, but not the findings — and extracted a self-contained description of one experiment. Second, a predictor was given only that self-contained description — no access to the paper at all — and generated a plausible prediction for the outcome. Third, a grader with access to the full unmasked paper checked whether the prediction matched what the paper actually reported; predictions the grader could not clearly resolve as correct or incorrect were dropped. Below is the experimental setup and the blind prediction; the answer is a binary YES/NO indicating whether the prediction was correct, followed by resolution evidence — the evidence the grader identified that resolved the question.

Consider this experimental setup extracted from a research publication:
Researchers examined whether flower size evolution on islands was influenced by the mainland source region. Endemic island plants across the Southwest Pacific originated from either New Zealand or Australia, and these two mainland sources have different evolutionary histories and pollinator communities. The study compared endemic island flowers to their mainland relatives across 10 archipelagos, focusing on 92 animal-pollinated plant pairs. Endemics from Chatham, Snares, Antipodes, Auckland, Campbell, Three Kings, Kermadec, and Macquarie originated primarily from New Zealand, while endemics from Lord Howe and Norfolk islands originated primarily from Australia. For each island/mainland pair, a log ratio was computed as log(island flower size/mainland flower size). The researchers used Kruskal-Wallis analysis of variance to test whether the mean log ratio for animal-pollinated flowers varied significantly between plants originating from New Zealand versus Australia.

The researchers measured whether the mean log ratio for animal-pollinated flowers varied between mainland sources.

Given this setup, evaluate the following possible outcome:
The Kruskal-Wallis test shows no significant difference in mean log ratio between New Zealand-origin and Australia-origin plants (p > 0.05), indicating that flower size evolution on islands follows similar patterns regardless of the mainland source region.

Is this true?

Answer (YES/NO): YES